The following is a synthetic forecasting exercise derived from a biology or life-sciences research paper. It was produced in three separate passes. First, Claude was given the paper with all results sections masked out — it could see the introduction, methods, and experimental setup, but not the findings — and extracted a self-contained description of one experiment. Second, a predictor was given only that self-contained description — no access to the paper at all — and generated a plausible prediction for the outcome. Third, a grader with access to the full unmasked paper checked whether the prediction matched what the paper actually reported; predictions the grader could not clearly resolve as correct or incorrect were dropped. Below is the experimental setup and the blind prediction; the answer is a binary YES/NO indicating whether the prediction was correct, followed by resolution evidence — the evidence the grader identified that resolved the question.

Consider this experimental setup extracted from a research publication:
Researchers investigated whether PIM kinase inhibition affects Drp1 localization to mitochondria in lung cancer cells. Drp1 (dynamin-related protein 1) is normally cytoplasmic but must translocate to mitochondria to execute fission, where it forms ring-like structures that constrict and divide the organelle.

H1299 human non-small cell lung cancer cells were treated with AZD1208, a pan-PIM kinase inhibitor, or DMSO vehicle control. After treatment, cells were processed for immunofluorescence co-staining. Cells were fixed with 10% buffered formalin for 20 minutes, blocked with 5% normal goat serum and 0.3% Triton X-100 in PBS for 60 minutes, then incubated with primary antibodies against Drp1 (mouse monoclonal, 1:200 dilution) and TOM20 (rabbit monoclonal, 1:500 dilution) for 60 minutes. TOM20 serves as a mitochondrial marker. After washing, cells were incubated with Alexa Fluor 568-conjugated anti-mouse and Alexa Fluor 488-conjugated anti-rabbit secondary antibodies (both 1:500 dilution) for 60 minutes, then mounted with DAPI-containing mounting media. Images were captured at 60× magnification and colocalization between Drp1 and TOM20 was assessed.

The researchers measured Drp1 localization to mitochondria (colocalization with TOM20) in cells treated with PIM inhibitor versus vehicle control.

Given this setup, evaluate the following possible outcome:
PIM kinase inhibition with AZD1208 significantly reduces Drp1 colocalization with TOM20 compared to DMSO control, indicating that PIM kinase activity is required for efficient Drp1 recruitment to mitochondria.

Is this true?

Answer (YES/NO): NO